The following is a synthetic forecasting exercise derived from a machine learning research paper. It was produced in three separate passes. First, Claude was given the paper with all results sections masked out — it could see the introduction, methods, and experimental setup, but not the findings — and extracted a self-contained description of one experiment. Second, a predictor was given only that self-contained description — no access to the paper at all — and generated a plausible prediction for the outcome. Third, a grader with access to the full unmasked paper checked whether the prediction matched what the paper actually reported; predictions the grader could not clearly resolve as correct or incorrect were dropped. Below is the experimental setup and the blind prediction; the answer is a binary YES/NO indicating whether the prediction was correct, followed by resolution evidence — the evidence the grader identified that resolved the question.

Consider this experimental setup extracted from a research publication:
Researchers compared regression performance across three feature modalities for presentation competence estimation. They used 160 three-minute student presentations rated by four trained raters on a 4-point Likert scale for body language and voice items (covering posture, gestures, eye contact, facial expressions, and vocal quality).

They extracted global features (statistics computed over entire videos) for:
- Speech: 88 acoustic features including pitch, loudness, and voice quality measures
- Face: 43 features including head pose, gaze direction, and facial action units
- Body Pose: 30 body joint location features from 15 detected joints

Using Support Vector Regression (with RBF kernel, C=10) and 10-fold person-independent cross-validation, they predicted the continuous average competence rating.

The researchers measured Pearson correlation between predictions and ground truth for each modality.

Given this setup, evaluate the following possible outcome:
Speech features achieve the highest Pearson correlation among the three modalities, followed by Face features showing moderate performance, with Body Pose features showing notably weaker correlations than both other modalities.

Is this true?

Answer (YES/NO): YES